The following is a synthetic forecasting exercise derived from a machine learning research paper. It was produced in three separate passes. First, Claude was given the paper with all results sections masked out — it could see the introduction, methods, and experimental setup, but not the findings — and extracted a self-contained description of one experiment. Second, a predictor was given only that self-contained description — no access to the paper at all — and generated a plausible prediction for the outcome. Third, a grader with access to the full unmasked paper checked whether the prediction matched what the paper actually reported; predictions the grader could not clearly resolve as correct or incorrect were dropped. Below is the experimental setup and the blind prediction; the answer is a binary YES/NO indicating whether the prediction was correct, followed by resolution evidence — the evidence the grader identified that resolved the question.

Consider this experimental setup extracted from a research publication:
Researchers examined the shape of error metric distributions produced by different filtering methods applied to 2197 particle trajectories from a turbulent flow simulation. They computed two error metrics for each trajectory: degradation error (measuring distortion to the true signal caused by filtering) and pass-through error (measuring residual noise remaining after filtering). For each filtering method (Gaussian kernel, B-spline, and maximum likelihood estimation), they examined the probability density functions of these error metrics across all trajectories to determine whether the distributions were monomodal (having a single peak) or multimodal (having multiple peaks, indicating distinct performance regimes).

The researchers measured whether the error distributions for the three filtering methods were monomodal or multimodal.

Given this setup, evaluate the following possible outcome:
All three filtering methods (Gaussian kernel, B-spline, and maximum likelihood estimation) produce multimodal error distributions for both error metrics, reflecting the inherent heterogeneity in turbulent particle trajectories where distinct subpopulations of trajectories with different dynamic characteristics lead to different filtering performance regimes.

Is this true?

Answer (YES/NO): NO